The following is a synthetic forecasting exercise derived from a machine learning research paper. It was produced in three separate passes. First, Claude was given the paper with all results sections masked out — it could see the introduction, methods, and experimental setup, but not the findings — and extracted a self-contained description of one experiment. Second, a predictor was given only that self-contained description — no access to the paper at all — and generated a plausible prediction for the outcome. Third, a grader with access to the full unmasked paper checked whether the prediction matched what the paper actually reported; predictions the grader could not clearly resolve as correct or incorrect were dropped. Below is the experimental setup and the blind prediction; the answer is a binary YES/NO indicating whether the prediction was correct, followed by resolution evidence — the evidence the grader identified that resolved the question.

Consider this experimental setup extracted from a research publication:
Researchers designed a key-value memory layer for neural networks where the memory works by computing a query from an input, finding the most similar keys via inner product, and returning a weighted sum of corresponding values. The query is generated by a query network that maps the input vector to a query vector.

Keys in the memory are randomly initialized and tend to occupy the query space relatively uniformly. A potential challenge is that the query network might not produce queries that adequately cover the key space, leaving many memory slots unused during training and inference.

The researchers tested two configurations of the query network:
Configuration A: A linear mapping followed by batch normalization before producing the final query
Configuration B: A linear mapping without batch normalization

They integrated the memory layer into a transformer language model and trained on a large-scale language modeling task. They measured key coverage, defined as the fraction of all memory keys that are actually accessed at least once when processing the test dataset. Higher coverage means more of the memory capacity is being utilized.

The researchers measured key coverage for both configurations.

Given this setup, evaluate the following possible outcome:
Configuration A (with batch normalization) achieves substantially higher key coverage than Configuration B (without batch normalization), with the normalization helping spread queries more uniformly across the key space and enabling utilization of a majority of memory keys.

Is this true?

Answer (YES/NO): YES